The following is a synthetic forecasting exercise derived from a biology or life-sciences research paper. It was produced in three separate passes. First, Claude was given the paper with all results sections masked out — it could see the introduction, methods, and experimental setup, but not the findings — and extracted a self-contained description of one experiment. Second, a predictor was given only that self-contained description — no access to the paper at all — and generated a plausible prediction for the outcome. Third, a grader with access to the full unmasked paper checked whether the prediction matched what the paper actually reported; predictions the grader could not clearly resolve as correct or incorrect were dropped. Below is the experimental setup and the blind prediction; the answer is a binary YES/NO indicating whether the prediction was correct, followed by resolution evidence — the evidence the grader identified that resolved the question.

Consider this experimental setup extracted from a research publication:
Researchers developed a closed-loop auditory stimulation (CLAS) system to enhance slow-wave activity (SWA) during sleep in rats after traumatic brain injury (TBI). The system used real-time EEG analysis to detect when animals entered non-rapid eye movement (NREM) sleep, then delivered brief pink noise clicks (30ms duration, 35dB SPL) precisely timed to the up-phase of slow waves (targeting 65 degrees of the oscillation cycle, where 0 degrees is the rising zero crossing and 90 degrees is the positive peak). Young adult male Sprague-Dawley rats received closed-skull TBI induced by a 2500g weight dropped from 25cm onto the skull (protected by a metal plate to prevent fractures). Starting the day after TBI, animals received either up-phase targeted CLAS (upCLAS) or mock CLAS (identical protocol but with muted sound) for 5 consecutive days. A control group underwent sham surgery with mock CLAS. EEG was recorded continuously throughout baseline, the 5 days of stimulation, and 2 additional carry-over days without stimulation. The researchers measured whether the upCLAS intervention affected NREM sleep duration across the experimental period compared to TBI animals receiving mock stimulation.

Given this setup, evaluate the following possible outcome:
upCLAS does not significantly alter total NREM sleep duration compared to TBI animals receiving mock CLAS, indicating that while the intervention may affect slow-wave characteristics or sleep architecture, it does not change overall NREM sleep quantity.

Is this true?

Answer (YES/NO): YES